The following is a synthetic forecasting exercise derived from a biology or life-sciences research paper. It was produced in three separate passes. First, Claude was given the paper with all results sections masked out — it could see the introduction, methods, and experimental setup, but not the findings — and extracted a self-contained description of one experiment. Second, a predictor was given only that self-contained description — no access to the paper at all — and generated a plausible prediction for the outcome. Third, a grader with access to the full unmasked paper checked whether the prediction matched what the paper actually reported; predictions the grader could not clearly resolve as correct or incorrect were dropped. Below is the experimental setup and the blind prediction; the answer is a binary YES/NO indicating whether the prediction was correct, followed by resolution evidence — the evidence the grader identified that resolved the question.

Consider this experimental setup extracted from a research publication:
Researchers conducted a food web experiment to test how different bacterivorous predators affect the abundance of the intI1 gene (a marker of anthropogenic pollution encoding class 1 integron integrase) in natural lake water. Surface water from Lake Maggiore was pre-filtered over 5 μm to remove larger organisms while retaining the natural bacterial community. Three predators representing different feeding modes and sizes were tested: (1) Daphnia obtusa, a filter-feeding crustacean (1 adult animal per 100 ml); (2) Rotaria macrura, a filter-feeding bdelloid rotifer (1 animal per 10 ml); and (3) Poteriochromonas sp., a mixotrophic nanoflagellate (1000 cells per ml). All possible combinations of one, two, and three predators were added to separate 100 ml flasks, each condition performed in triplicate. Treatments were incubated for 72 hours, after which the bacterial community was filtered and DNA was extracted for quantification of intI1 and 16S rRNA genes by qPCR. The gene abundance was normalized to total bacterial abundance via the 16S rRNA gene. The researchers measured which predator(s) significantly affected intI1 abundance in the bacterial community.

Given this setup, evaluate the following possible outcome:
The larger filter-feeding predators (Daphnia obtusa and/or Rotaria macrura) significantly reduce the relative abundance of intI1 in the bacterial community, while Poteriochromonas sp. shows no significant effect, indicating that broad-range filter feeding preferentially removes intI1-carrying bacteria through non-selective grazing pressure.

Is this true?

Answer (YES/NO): NO